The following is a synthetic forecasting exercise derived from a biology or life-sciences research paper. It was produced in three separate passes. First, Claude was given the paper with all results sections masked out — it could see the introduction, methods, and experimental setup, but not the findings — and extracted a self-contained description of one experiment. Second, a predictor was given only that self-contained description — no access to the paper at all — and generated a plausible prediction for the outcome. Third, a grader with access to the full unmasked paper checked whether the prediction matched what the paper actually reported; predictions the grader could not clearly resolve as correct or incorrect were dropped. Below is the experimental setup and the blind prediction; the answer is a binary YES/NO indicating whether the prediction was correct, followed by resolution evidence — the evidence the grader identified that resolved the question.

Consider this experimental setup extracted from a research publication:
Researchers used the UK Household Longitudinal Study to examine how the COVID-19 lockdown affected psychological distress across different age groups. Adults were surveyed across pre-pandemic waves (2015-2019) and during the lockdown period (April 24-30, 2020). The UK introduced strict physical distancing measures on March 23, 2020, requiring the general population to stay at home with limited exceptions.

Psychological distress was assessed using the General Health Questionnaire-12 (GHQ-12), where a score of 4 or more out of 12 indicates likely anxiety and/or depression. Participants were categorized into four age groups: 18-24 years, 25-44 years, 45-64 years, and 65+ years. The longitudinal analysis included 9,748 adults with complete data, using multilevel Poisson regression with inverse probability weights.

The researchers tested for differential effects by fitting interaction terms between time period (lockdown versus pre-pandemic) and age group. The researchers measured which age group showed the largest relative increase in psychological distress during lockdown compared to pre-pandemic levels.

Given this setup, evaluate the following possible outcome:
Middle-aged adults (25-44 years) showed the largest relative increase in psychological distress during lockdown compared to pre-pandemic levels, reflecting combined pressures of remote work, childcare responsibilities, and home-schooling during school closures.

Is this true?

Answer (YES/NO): NO